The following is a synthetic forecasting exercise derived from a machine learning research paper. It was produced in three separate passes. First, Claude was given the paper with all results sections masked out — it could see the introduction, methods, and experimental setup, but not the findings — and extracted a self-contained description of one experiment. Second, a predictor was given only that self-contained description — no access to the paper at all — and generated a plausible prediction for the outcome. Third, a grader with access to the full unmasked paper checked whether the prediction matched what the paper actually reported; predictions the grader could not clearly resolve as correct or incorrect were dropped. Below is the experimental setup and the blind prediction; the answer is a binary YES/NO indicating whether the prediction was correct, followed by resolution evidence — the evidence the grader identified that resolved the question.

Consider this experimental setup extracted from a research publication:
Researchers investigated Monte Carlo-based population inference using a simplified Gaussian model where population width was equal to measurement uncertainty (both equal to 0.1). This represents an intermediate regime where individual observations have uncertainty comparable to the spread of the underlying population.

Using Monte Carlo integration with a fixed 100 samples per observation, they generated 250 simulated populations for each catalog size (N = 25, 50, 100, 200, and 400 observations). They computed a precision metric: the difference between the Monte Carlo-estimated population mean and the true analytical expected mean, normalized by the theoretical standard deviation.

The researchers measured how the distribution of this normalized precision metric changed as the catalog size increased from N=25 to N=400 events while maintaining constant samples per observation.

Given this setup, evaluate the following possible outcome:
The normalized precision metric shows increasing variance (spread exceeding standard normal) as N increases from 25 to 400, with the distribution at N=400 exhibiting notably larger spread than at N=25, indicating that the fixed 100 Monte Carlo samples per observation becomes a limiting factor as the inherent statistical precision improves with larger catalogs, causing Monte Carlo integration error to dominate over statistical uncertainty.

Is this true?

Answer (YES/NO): NO